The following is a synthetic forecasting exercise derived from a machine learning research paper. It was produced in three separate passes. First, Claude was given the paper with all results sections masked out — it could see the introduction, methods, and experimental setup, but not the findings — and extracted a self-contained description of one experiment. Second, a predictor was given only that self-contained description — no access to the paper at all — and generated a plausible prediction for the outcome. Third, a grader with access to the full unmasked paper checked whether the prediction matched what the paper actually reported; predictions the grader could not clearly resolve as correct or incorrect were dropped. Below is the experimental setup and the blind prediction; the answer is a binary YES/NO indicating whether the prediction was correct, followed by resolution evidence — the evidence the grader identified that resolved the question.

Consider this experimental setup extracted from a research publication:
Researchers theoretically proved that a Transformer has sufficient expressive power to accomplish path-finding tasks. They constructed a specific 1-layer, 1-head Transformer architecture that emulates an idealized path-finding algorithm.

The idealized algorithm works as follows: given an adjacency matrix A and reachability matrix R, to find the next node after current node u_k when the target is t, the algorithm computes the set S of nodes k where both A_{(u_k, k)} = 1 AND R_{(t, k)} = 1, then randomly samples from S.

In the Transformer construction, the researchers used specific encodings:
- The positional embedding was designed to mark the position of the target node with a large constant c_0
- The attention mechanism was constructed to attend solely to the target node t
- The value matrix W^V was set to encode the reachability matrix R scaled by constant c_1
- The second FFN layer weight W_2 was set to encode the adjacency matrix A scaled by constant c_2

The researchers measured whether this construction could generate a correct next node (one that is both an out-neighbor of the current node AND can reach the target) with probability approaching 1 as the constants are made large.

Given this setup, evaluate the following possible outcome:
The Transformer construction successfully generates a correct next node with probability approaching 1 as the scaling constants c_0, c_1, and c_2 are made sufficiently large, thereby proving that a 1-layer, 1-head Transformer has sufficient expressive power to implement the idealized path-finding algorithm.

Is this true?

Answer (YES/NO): YES